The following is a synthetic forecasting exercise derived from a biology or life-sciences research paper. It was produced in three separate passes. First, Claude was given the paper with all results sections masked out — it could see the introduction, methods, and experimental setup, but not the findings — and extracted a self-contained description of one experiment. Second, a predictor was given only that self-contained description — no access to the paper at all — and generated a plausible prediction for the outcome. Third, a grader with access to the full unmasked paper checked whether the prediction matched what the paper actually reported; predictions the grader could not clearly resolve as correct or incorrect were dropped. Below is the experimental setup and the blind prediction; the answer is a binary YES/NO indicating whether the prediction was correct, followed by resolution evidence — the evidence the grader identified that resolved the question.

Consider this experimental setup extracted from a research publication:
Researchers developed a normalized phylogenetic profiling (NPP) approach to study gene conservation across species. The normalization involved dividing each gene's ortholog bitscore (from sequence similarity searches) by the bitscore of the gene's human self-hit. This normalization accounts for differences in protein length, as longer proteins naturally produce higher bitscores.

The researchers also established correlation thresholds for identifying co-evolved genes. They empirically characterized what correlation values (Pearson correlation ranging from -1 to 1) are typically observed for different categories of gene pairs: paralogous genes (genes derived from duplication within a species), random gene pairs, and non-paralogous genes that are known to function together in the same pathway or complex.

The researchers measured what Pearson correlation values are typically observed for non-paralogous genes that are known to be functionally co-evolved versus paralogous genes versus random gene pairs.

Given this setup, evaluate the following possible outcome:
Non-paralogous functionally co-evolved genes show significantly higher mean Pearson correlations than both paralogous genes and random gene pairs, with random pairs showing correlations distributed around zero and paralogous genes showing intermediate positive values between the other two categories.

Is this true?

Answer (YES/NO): NO